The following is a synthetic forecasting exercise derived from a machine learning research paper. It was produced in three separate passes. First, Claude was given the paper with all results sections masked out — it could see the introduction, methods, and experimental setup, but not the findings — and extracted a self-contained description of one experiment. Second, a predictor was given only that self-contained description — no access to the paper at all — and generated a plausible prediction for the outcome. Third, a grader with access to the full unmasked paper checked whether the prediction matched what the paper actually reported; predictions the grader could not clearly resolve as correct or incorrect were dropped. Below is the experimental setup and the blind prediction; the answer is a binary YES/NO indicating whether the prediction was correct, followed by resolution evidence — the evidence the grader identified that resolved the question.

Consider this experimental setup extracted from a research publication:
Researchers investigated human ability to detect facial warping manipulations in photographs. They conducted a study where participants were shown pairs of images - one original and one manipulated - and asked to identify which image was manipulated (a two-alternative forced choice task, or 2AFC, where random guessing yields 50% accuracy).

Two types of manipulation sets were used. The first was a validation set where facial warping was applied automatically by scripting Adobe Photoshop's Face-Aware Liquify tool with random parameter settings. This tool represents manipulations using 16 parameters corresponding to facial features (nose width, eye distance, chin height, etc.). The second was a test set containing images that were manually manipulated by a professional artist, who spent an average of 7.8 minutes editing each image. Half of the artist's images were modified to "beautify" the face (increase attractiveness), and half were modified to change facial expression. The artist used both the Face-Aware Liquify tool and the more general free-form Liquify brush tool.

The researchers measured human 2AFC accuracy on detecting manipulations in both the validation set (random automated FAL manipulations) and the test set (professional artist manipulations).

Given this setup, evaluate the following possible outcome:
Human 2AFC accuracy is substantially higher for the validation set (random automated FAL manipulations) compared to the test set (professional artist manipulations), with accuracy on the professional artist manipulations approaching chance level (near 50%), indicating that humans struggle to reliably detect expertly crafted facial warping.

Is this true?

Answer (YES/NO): NO